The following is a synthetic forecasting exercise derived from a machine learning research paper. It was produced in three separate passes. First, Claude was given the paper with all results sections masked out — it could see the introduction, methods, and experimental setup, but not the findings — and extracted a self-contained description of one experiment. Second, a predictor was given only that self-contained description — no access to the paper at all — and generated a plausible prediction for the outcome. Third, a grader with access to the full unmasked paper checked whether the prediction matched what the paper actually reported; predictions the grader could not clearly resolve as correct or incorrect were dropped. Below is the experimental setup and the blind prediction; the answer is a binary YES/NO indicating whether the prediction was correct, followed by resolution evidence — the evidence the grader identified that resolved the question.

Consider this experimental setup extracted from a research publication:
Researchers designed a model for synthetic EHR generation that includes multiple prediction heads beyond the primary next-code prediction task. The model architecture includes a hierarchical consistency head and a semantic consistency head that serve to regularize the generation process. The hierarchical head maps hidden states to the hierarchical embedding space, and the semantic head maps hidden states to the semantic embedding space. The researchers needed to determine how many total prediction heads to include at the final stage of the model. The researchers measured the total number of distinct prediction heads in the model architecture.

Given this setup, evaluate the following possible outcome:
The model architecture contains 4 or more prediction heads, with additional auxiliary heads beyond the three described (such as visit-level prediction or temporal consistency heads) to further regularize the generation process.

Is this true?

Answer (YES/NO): NO